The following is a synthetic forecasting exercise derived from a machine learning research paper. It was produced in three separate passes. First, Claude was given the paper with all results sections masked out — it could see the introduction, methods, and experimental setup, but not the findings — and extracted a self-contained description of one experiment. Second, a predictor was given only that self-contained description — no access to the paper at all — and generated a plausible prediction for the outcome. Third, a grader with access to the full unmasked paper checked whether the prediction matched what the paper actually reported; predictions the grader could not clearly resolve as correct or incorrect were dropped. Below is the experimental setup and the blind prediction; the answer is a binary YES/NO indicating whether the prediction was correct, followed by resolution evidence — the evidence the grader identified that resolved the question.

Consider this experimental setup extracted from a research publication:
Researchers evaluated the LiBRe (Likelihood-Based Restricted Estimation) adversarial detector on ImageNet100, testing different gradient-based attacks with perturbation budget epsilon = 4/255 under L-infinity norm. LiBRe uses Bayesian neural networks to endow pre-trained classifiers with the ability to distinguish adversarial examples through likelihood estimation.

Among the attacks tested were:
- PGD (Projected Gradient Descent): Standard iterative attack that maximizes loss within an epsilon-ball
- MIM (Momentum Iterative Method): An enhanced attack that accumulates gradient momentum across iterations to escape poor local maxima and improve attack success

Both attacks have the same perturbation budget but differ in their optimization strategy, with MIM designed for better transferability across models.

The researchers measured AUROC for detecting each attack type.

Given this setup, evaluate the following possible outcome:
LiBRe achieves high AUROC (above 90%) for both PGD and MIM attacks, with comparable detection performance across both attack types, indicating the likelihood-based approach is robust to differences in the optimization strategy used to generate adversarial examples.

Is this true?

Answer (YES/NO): NO